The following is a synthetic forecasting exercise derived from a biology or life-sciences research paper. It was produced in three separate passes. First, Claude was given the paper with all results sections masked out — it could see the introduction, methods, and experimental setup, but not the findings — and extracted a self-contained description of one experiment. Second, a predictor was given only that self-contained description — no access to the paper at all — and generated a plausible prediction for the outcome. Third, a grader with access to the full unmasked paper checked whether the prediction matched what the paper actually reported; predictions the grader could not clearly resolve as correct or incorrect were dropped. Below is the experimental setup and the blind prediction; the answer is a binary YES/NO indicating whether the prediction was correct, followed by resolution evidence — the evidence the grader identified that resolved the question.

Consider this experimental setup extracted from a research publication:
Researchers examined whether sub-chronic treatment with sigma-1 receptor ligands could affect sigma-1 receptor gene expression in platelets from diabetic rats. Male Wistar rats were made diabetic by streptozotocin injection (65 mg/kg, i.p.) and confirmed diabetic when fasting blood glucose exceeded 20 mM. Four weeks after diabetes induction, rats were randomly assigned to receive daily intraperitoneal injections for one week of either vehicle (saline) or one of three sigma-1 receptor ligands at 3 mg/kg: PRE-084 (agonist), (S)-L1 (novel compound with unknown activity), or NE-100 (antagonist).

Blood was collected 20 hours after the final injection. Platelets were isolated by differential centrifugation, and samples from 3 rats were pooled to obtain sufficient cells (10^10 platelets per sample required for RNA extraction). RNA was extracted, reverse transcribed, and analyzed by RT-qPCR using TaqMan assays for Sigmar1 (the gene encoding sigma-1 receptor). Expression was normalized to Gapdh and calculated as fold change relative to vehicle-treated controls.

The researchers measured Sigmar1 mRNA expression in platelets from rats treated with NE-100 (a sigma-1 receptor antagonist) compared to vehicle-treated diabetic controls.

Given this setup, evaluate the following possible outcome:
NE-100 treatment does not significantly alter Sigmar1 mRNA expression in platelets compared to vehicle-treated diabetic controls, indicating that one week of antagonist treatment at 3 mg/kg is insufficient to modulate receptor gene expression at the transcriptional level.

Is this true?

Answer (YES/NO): YES